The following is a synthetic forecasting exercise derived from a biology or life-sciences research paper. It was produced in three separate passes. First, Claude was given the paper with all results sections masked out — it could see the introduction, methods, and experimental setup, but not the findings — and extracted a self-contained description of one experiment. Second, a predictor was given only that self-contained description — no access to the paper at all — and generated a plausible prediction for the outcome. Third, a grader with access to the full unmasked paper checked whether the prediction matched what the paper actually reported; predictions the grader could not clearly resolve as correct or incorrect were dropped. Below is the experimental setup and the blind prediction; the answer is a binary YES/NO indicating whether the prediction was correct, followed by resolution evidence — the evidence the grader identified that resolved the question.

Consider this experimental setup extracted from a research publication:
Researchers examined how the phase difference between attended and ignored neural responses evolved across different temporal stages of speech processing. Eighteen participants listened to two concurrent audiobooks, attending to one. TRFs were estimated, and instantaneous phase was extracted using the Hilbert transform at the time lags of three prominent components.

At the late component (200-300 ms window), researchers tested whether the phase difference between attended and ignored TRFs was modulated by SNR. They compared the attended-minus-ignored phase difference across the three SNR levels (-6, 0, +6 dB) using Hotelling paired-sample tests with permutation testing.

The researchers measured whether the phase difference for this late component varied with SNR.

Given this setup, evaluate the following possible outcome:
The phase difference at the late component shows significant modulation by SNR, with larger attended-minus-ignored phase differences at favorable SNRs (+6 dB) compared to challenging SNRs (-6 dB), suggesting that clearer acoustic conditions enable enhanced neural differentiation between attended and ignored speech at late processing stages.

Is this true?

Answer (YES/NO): NO